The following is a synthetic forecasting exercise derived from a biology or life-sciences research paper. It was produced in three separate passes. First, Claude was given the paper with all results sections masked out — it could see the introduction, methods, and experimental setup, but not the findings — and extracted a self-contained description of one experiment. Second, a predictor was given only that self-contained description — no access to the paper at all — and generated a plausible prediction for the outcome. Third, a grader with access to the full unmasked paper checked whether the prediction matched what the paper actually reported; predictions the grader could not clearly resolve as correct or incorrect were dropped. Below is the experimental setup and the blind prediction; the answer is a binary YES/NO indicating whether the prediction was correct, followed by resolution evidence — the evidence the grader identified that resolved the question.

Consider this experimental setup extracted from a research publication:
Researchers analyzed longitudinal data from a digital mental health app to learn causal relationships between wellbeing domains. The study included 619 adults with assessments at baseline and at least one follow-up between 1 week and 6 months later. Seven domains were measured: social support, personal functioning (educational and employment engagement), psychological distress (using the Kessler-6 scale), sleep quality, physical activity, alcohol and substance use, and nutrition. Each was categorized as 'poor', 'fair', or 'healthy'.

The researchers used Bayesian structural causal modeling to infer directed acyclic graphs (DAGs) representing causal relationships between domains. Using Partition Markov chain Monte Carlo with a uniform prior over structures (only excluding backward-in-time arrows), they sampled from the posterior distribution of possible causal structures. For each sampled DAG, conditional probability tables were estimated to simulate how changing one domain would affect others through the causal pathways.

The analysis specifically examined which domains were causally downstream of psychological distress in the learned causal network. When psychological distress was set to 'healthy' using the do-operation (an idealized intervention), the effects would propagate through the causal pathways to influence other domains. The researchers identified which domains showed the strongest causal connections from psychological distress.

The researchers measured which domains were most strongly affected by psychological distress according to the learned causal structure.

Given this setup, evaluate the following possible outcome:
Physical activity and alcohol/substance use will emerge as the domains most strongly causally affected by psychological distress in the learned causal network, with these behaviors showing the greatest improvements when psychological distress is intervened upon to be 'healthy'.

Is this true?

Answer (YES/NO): NO